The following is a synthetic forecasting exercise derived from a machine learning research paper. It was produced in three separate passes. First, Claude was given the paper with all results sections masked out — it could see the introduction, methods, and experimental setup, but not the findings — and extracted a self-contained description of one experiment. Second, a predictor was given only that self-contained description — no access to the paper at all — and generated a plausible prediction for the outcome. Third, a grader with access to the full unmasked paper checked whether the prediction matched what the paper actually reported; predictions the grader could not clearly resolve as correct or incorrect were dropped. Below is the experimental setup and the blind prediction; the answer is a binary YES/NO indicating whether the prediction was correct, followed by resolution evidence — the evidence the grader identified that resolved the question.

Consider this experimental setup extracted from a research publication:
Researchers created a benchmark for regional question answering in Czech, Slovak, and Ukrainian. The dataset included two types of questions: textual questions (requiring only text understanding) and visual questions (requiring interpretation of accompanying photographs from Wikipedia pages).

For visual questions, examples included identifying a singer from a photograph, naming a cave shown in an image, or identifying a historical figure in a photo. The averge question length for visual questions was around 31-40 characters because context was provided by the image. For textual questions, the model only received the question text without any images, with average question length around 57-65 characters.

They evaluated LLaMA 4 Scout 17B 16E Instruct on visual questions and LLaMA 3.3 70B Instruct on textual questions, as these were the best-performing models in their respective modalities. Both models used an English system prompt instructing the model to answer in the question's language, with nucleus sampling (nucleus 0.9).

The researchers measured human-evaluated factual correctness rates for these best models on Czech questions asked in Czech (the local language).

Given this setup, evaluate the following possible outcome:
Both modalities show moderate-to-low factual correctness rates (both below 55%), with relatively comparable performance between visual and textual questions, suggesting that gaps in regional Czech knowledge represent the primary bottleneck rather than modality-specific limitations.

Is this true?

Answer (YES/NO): NO